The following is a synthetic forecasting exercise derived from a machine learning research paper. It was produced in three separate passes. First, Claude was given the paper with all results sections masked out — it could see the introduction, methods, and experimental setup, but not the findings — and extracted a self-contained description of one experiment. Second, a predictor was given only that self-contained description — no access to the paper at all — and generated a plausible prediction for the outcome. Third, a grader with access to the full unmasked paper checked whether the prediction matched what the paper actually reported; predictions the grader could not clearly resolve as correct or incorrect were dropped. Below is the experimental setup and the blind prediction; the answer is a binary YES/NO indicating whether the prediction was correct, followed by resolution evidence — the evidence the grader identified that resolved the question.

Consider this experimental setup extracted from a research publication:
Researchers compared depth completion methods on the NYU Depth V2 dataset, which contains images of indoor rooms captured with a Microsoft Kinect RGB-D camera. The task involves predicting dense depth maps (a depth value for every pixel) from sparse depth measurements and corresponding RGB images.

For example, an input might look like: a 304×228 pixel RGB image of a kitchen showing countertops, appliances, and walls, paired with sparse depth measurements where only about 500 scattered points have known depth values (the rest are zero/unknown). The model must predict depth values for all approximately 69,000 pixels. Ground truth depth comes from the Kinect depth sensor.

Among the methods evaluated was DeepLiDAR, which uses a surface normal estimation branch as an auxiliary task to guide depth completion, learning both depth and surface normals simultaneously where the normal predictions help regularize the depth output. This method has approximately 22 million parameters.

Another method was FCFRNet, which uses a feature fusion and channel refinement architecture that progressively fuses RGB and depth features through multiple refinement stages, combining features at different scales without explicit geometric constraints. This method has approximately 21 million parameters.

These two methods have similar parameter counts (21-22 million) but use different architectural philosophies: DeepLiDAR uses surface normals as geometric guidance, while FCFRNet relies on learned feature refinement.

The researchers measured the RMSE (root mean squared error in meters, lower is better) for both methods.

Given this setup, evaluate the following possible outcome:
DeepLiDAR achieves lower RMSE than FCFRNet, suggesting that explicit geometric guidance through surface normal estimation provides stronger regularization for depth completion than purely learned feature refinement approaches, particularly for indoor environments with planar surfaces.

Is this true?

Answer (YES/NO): NO